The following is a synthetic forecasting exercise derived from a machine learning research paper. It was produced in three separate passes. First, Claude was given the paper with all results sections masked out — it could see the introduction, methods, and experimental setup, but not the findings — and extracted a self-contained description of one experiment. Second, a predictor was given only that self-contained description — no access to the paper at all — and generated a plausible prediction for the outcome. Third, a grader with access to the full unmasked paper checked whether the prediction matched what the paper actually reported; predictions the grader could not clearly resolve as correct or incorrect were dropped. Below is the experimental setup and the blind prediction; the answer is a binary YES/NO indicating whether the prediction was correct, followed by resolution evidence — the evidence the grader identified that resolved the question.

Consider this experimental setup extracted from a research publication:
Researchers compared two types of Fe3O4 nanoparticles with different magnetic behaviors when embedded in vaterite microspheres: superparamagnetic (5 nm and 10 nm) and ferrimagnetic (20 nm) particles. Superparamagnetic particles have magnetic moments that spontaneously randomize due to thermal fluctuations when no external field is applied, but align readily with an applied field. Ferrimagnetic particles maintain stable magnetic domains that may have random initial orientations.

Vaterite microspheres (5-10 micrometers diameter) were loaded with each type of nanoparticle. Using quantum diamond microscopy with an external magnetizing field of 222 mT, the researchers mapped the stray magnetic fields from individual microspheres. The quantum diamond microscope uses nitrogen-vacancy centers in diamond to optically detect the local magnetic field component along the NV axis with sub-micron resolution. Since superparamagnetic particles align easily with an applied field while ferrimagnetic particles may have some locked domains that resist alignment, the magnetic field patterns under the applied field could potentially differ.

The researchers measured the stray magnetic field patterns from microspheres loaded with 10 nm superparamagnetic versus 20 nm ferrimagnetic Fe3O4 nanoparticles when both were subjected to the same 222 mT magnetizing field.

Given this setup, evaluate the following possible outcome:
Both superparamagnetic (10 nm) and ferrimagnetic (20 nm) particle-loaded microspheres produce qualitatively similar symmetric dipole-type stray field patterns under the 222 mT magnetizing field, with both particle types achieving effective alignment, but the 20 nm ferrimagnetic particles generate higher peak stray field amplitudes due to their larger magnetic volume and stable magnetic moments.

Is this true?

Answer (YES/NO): NO